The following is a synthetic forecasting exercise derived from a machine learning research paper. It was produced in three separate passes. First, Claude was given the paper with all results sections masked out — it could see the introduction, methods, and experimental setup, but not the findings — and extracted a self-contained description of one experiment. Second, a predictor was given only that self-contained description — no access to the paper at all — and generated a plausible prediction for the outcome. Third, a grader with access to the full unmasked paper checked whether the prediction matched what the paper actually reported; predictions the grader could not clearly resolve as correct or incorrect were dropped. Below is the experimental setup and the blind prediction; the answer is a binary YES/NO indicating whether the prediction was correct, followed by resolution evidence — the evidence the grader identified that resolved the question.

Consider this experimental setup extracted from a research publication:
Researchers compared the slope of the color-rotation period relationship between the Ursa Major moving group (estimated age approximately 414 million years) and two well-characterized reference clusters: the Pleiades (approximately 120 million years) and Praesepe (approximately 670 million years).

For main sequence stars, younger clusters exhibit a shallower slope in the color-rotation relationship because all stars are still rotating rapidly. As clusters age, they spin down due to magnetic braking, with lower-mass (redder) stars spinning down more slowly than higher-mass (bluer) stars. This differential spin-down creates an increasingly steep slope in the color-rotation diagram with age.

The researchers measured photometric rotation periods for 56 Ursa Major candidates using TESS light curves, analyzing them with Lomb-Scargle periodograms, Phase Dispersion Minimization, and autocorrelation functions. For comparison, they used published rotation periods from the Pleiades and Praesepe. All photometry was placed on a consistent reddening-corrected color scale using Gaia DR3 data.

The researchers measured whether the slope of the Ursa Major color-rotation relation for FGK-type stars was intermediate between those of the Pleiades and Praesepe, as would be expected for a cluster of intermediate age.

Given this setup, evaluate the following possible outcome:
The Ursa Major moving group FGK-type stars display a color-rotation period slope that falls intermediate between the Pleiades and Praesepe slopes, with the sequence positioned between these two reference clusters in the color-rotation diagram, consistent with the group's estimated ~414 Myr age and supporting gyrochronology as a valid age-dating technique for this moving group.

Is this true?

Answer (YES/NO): YES